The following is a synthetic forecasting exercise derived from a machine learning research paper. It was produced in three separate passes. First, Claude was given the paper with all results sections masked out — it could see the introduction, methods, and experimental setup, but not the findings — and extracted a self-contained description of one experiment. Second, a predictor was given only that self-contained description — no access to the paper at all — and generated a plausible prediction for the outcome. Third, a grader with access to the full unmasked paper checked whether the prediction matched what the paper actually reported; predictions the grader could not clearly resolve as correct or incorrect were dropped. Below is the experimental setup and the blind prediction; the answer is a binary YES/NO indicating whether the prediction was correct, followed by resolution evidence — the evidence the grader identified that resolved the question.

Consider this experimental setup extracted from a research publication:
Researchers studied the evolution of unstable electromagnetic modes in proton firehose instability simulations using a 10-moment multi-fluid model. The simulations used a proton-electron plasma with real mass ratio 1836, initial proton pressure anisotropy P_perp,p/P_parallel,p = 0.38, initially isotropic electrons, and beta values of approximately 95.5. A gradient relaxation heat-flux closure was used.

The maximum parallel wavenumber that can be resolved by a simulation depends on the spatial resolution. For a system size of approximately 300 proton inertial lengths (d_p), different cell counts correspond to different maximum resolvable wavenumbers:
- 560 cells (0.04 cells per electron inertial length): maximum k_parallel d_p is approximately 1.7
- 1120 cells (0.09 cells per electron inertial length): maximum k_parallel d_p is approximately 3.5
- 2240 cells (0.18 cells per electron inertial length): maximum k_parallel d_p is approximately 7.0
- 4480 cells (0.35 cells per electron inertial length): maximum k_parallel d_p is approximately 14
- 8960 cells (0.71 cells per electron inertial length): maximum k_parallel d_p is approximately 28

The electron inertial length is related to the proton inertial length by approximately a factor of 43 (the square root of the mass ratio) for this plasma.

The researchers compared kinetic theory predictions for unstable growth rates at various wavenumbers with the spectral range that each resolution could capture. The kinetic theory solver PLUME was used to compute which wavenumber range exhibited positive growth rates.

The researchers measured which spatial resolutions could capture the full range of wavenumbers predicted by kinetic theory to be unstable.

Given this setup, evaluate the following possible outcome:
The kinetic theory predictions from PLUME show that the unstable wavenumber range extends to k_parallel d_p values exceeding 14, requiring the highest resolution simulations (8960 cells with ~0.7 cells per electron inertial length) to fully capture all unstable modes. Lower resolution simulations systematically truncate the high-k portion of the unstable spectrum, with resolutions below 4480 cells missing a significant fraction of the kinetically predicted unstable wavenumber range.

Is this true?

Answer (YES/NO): NO